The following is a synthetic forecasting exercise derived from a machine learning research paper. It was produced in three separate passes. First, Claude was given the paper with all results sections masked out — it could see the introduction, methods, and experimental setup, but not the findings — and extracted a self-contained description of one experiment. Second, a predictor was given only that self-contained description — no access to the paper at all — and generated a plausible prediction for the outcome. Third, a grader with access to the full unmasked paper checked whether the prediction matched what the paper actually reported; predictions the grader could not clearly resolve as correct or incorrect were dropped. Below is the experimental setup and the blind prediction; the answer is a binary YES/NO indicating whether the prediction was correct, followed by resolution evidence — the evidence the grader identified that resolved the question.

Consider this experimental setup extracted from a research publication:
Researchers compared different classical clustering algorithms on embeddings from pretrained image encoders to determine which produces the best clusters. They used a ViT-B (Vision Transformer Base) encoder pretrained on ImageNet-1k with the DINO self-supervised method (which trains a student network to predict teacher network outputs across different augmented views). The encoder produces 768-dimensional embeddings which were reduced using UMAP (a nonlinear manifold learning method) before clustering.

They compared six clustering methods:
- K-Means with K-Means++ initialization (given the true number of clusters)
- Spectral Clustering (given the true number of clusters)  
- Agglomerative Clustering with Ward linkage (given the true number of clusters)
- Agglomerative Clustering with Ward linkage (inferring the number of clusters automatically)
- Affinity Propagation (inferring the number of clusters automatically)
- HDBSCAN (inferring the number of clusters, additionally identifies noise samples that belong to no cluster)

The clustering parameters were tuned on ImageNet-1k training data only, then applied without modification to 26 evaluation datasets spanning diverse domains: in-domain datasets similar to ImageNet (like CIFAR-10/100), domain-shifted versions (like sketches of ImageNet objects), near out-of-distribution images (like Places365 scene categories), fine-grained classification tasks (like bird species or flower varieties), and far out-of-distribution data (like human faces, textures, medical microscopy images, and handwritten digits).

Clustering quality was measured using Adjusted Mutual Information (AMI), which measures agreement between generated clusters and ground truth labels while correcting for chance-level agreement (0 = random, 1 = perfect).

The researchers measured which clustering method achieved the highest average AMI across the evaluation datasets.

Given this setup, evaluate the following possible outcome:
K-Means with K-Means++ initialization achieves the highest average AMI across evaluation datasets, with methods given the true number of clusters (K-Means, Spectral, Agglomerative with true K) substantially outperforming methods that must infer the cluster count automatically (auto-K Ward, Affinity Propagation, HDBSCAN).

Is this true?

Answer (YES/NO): NO